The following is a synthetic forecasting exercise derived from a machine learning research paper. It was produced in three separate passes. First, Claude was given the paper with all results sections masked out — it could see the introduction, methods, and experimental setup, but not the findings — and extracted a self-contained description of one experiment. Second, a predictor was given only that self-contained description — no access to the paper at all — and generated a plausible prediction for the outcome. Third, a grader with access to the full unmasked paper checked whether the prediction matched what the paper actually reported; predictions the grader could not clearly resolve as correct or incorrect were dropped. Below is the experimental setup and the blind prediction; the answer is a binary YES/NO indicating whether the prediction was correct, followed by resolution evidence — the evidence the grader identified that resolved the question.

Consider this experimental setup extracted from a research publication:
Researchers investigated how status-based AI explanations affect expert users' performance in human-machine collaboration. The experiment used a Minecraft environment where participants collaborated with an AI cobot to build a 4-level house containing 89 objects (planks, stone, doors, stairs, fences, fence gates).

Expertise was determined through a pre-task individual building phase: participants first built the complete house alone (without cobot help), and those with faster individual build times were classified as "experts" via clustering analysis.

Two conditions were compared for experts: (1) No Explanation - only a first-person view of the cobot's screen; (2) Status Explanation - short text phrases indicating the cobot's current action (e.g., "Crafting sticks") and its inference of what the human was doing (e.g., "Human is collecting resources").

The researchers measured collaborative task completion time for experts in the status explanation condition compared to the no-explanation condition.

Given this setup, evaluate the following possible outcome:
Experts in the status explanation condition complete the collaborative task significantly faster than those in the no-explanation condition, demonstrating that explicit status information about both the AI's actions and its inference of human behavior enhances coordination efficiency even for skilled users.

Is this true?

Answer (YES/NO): NO